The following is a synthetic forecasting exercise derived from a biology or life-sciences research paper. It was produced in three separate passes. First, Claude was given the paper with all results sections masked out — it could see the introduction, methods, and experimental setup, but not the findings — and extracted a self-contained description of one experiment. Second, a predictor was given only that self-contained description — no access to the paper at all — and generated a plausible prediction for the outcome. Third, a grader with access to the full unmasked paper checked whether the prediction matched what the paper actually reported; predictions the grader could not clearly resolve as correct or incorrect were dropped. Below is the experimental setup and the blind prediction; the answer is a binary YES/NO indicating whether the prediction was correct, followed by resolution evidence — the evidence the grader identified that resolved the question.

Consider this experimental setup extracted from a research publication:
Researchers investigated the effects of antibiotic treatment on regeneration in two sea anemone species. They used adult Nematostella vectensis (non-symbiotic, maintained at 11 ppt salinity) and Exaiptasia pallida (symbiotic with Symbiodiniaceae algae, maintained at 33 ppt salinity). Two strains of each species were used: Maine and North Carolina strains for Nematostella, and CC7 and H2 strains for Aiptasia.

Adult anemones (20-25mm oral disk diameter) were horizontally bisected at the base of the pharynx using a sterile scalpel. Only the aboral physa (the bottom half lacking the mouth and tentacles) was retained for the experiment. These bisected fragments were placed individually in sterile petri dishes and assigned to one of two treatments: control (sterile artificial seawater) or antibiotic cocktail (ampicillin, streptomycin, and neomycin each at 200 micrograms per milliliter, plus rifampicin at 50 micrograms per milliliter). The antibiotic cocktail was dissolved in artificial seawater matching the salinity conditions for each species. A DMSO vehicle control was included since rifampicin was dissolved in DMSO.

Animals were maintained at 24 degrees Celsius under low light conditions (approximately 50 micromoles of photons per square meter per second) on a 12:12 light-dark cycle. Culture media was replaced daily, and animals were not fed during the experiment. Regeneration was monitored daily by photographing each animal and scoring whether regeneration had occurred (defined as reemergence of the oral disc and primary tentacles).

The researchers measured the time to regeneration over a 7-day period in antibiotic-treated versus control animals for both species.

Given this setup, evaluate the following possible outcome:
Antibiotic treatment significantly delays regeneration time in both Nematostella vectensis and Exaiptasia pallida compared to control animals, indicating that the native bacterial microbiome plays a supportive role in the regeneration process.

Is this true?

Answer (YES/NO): YES